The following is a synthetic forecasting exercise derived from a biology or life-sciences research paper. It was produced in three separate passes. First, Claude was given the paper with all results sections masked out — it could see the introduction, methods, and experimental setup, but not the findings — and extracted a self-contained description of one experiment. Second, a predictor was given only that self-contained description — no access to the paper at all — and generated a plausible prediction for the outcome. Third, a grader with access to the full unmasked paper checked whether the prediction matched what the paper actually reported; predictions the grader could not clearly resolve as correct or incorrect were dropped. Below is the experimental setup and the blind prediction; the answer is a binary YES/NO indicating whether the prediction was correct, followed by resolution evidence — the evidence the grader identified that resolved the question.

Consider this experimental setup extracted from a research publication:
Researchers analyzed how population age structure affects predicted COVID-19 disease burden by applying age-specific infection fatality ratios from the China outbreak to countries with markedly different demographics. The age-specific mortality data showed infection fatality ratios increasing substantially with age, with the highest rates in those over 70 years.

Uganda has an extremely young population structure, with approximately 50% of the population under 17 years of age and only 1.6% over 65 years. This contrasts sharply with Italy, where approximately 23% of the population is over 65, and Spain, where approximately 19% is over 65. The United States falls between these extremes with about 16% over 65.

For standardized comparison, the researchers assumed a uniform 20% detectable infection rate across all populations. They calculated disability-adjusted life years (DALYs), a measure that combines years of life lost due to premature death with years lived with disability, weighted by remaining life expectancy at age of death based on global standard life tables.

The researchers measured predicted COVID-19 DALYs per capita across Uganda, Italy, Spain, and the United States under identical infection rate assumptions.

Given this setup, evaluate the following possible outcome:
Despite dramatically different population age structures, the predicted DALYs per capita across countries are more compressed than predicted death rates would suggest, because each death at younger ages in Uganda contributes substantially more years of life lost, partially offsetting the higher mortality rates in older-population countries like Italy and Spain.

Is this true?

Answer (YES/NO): YES